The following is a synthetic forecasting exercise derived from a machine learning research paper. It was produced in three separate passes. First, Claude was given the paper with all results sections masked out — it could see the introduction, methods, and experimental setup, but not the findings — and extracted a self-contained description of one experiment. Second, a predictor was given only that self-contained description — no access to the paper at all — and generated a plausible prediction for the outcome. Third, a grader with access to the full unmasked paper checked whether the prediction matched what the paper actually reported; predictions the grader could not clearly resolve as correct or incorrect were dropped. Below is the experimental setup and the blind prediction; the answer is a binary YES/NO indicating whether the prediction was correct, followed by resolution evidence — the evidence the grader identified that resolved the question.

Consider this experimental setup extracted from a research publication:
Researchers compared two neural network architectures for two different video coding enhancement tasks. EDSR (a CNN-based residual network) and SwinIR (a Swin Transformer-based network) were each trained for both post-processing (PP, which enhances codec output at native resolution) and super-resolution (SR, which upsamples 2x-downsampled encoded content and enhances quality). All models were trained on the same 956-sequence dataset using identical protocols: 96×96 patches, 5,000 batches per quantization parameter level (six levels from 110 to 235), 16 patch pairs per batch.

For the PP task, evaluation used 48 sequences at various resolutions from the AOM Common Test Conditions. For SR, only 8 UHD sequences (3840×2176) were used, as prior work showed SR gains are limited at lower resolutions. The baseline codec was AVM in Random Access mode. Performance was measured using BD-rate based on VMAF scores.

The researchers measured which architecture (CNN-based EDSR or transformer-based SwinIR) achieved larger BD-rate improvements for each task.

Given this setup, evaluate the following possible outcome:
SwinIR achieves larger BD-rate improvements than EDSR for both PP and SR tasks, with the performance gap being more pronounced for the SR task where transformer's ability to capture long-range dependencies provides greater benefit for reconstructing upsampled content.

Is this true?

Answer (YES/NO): NO